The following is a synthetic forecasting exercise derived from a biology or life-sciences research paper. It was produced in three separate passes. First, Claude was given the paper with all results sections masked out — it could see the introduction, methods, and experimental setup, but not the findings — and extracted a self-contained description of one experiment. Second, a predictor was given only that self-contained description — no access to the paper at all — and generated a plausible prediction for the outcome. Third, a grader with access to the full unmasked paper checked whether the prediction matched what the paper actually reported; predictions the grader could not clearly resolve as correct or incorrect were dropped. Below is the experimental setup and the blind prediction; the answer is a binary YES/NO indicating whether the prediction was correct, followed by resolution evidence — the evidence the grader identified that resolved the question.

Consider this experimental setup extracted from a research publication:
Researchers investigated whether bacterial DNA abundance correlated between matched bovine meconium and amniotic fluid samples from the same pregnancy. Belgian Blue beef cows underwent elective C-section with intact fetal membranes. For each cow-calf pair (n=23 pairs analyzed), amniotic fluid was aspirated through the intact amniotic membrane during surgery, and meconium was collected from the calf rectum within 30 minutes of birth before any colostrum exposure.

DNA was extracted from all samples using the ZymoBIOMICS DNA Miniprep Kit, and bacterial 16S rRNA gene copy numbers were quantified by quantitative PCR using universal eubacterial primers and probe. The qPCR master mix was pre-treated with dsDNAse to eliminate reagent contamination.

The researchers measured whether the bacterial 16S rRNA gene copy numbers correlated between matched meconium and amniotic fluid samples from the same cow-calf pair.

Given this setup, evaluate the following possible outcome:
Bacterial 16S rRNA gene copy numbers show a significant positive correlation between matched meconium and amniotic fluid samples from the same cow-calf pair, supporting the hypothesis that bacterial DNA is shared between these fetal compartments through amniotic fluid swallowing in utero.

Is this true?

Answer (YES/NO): NO